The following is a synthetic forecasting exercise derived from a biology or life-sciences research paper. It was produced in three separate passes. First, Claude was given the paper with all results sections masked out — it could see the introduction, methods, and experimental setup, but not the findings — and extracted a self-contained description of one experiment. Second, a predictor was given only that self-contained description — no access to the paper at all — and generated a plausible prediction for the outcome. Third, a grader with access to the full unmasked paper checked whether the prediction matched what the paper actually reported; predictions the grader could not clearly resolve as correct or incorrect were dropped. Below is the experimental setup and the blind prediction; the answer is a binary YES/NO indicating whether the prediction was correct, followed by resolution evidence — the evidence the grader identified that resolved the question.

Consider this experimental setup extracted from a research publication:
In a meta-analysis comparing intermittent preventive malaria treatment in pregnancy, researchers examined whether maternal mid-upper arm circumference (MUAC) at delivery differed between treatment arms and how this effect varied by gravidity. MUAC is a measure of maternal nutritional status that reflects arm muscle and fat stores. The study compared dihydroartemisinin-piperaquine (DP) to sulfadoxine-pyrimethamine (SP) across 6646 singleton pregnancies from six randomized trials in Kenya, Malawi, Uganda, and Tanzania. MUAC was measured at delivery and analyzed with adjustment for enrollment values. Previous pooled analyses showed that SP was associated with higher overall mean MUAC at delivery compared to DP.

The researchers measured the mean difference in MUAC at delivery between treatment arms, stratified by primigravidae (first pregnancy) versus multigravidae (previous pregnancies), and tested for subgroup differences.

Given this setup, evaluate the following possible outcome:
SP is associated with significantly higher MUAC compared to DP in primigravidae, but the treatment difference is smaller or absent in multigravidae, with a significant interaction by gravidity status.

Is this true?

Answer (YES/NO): YES